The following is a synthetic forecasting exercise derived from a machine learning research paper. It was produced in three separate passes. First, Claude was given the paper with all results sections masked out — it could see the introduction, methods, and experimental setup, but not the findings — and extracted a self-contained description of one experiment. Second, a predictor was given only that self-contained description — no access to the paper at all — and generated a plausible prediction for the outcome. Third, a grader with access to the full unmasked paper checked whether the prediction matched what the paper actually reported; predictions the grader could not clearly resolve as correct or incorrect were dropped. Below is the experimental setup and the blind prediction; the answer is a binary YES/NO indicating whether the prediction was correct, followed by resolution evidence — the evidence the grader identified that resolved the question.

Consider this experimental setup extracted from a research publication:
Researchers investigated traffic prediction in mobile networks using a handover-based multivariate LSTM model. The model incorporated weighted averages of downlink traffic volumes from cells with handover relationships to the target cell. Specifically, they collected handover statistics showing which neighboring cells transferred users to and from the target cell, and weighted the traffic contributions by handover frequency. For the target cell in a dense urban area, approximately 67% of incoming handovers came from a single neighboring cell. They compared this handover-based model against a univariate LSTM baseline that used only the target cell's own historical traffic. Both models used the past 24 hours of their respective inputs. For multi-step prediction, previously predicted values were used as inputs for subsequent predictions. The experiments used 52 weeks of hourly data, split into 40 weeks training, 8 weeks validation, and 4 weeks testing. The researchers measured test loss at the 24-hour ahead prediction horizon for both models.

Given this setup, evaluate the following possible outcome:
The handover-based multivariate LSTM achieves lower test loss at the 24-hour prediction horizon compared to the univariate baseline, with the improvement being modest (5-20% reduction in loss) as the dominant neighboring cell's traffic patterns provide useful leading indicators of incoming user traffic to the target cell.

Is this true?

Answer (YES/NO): NO